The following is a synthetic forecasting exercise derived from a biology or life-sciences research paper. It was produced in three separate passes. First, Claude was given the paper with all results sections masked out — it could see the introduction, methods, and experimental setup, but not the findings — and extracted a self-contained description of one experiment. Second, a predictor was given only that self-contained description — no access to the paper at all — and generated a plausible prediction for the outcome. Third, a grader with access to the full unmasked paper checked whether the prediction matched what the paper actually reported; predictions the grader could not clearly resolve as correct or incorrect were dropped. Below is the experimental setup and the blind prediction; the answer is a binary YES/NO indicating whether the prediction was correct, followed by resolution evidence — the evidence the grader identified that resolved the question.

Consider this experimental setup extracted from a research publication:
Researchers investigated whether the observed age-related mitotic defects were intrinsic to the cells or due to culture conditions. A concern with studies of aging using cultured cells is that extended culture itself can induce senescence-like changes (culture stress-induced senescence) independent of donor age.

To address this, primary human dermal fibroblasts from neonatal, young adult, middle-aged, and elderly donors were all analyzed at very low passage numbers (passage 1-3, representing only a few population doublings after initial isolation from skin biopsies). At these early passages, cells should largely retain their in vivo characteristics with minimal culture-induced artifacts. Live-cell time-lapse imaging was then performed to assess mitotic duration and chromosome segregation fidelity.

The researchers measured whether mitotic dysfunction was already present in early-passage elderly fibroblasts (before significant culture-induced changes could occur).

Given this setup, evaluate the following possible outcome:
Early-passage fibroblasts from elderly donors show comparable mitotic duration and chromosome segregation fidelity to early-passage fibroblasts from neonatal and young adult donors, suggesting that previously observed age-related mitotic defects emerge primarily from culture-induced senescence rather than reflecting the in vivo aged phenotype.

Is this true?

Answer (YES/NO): NO